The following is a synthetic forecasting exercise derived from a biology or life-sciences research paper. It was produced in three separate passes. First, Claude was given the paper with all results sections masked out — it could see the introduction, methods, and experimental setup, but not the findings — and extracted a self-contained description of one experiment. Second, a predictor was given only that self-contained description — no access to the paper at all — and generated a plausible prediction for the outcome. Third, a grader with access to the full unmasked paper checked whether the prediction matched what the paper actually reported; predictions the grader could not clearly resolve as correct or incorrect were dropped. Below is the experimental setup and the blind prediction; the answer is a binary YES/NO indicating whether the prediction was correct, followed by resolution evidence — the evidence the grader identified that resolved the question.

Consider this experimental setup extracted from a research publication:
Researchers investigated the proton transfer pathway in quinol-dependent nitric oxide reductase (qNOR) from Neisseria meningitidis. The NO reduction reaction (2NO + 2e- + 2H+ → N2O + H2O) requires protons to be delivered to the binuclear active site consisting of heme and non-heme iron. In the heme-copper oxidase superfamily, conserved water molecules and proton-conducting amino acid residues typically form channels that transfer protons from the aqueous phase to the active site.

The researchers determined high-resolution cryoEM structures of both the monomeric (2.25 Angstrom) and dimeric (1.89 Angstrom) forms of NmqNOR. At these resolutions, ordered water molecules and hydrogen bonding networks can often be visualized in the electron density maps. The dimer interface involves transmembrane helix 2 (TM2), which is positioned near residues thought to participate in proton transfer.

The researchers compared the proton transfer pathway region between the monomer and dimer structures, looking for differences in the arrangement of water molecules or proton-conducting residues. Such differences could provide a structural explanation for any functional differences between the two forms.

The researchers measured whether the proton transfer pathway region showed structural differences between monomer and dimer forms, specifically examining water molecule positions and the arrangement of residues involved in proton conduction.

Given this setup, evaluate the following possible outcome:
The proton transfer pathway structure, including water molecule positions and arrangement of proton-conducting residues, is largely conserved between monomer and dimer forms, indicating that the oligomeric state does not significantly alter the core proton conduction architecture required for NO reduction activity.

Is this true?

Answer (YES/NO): NO